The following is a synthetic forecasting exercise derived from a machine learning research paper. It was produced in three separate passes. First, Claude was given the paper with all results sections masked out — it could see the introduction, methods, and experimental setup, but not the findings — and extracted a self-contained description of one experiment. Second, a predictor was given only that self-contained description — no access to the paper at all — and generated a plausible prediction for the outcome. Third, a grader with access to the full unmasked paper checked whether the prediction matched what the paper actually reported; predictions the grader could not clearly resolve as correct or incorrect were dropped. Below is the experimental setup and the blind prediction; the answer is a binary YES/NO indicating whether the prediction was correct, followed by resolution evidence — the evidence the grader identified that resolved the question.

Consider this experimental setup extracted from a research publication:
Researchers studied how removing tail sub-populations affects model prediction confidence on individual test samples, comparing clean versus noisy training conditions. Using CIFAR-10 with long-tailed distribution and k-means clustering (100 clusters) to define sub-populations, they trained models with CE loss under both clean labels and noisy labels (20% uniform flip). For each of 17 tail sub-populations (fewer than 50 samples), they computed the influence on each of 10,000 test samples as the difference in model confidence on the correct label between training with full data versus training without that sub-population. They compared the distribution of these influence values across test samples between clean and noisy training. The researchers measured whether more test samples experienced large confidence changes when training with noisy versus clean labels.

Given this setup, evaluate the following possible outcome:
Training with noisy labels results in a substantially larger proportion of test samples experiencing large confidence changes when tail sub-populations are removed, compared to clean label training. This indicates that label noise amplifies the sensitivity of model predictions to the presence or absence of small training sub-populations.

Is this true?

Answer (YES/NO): YES